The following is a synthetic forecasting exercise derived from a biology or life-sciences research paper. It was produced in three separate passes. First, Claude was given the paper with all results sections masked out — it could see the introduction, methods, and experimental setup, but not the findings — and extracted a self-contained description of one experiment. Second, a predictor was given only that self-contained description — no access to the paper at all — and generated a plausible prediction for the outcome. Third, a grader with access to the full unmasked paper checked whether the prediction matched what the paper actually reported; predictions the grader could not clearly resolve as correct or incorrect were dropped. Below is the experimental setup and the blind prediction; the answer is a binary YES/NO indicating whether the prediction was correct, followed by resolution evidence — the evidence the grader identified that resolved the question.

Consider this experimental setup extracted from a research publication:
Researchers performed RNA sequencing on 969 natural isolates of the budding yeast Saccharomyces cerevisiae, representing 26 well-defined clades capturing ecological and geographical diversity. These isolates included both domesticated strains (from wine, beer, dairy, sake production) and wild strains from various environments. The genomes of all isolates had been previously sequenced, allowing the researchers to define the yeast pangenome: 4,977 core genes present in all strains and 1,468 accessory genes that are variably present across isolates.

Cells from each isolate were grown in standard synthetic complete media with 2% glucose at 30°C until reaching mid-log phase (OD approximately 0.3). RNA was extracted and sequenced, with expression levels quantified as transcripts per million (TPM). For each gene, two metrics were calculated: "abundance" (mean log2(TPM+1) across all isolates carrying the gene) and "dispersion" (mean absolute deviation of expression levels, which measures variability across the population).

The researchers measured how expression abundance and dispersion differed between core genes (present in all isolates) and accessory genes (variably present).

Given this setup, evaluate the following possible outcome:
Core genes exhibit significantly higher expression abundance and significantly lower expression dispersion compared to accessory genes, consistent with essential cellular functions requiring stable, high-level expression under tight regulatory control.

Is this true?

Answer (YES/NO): YES